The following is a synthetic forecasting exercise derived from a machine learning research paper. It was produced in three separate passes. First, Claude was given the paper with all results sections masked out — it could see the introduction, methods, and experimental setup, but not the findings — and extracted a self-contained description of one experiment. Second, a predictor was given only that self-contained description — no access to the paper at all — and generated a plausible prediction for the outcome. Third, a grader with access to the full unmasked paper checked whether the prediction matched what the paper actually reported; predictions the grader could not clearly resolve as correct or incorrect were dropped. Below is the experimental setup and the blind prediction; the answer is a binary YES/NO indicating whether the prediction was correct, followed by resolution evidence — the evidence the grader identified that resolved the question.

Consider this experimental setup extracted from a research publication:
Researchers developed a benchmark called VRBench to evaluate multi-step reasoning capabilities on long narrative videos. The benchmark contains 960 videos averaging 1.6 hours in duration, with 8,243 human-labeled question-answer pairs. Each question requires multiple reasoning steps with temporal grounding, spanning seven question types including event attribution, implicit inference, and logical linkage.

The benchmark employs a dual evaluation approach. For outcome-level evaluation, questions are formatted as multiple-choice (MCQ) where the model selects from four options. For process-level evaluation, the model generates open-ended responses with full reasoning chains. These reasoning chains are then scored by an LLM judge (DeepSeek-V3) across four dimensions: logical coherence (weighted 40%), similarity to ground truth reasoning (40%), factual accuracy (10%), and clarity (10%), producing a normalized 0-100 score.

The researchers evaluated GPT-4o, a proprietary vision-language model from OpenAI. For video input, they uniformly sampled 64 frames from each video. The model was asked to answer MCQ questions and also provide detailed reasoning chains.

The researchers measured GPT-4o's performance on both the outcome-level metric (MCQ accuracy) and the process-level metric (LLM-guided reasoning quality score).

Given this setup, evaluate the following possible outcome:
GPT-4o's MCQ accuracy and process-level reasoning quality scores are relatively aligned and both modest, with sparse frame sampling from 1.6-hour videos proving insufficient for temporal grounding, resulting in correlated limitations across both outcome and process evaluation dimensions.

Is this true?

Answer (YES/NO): NO